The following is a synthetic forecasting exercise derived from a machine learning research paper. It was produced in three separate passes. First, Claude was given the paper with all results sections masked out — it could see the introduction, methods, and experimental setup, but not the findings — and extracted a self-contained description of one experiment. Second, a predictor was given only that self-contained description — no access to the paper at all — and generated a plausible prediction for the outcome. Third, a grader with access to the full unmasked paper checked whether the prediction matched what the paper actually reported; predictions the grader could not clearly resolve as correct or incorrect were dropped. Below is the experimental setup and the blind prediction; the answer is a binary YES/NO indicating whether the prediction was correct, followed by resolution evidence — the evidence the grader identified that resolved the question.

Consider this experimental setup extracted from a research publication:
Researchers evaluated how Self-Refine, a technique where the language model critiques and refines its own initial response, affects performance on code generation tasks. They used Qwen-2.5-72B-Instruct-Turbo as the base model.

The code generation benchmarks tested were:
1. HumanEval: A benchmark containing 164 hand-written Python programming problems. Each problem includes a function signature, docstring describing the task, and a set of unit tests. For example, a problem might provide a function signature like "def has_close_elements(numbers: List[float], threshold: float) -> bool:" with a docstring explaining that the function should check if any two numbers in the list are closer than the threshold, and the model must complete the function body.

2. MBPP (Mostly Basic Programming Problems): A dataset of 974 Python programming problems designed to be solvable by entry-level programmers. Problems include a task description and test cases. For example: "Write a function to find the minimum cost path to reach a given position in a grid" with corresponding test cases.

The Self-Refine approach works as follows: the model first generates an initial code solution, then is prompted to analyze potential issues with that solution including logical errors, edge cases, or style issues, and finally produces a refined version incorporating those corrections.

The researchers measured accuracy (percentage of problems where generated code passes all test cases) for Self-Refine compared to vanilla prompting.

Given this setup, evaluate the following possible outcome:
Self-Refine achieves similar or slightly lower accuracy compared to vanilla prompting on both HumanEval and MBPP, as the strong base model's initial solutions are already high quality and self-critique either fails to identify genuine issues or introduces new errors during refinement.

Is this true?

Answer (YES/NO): NO